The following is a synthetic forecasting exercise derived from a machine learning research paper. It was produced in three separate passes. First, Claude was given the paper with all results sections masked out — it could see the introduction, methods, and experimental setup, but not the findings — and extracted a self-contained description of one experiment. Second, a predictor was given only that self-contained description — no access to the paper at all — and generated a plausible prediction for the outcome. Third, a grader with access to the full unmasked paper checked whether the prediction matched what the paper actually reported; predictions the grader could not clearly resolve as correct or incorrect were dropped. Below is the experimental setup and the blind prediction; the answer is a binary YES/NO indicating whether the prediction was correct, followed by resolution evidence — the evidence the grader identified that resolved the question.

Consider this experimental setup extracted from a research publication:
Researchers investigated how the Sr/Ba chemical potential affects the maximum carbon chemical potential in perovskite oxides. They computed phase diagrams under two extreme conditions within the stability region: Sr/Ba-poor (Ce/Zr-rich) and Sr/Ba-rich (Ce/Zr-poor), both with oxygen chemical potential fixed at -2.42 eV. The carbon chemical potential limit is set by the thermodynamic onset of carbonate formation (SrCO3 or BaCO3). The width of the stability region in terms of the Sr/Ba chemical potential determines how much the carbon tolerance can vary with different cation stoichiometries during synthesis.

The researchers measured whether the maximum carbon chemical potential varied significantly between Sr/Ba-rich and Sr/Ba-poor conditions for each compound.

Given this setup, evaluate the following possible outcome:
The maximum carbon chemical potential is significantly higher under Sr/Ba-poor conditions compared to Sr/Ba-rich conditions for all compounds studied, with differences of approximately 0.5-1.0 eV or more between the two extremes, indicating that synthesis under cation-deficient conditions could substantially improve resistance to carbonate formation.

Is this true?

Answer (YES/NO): NO